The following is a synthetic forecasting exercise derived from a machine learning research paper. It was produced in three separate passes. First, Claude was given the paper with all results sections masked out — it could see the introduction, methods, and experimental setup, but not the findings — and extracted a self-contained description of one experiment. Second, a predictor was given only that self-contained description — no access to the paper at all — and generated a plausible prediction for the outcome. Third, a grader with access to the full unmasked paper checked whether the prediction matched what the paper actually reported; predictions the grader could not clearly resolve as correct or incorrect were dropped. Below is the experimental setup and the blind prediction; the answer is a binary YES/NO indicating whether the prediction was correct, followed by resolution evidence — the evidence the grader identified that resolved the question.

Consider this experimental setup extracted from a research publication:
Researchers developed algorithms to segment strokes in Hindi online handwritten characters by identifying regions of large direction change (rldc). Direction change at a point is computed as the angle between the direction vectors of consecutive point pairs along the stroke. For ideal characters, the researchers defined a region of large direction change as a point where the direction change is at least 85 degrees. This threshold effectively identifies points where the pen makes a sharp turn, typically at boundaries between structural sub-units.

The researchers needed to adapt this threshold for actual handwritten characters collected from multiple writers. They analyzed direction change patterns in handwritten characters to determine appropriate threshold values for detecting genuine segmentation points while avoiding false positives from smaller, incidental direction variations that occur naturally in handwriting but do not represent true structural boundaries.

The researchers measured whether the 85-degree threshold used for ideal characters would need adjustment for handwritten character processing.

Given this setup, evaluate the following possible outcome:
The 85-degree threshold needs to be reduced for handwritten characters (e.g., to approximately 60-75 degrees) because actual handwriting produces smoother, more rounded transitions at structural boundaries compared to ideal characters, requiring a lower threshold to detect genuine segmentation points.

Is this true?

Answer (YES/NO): NO